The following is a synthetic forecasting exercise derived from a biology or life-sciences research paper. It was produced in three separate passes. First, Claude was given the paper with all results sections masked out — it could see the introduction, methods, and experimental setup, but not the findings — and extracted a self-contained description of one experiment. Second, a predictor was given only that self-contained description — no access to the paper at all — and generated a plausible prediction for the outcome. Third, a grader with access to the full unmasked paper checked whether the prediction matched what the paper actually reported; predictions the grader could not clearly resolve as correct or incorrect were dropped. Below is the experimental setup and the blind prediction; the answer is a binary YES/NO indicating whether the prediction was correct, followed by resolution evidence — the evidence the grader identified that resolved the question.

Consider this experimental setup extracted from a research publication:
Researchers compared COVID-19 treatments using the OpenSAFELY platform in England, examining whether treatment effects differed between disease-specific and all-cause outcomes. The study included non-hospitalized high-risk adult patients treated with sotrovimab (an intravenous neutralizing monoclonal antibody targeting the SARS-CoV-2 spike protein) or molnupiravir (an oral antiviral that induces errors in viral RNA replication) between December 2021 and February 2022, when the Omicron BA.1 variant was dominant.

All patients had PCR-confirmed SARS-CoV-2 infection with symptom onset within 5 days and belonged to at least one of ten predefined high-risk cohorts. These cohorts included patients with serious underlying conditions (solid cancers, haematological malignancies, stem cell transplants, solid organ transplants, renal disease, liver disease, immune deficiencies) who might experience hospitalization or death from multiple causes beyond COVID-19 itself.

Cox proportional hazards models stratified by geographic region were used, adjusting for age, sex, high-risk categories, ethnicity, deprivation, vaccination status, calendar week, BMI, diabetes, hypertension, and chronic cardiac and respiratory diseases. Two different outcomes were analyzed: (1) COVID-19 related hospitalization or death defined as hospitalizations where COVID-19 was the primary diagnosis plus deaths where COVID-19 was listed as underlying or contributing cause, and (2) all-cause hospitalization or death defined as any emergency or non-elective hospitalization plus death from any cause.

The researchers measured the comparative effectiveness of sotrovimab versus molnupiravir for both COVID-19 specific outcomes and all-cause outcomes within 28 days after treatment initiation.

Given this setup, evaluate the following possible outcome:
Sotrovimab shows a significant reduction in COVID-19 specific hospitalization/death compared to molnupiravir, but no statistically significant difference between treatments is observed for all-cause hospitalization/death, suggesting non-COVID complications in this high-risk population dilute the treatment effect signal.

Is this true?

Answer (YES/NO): YES